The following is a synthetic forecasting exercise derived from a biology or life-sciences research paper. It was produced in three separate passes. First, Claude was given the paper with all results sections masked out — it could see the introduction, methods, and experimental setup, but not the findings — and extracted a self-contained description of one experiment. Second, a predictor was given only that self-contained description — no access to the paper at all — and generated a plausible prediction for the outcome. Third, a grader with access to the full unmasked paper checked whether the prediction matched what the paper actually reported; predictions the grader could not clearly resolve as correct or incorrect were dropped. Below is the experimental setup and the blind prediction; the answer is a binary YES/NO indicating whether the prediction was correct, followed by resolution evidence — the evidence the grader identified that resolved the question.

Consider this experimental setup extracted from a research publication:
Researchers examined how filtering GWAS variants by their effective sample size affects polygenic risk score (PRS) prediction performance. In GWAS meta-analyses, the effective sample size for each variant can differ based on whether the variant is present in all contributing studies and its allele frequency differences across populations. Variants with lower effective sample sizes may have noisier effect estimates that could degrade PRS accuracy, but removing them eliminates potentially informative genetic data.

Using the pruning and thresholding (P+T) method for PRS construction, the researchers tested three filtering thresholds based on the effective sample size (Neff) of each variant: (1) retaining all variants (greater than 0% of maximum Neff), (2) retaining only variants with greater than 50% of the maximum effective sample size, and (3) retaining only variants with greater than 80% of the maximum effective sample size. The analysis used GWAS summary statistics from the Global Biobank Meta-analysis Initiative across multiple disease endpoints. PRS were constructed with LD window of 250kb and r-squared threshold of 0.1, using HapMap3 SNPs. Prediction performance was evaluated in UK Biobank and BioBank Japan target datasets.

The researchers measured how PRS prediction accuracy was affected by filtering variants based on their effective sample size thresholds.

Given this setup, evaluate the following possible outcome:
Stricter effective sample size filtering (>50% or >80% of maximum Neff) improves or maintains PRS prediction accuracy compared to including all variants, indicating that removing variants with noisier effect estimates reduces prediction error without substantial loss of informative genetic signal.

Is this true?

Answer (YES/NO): YES